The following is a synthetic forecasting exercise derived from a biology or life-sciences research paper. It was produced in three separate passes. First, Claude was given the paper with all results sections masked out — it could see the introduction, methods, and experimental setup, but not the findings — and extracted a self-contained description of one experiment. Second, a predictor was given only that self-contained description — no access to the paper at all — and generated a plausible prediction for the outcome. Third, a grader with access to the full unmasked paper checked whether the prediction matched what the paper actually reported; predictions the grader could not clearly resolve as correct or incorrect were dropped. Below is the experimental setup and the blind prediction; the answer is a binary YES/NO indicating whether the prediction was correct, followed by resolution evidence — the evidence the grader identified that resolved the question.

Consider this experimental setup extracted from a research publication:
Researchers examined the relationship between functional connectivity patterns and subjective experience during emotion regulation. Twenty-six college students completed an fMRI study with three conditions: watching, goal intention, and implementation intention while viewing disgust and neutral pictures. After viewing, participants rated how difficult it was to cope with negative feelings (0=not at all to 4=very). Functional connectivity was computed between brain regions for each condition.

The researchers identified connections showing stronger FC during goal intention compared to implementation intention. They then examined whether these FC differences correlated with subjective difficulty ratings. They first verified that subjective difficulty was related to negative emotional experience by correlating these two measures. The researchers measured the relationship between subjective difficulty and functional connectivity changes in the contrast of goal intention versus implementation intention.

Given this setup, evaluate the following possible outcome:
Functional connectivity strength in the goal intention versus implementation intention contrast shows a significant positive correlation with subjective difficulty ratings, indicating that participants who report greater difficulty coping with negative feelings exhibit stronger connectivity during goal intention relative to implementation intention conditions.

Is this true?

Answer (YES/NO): YES